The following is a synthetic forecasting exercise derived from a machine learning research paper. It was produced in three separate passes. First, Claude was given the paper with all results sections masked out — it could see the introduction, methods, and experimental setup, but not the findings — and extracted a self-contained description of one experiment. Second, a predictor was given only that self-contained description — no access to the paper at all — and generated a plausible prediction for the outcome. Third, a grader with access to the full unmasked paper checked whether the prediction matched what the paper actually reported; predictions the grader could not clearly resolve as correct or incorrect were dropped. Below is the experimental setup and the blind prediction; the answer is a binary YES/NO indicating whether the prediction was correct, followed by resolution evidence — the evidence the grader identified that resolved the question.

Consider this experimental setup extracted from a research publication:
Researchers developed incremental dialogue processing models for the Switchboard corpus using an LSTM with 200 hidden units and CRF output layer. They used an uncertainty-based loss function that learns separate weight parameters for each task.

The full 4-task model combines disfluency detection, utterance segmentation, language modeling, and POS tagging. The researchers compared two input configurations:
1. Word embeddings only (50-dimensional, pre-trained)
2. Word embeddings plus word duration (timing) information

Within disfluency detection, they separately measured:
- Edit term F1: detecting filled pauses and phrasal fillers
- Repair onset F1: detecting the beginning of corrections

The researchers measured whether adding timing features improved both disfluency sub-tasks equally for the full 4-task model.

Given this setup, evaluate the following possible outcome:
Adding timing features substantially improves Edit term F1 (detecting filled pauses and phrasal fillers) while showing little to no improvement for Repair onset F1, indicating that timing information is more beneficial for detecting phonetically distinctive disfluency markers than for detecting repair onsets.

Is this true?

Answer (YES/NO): NO